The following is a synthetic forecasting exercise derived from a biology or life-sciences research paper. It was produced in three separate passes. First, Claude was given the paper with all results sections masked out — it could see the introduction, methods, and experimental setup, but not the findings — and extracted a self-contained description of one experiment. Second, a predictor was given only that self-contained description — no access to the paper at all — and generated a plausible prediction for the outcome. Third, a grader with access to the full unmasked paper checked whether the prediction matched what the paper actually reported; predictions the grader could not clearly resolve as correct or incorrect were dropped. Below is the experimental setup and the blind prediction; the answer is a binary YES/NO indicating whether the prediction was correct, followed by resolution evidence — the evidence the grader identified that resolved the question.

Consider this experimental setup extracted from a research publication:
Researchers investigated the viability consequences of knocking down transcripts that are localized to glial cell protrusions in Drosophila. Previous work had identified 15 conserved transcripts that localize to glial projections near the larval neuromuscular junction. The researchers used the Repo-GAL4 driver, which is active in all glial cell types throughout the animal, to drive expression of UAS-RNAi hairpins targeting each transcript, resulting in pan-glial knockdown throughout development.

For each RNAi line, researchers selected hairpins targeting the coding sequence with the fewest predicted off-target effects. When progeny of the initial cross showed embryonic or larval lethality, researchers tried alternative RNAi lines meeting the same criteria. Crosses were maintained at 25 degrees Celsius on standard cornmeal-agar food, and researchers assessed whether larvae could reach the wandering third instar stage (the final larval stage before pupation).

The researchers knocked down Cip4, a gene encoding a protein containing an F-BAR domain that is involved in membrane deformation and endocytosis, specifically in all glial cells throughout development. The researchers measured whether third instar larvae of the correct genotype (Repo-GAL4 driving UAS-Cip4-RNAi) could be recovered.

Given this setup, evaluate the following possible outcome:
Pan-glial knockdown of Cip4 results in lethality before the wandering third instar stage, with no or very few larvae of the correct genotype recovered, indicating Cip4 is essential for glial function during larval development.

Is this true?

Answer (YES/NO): YES